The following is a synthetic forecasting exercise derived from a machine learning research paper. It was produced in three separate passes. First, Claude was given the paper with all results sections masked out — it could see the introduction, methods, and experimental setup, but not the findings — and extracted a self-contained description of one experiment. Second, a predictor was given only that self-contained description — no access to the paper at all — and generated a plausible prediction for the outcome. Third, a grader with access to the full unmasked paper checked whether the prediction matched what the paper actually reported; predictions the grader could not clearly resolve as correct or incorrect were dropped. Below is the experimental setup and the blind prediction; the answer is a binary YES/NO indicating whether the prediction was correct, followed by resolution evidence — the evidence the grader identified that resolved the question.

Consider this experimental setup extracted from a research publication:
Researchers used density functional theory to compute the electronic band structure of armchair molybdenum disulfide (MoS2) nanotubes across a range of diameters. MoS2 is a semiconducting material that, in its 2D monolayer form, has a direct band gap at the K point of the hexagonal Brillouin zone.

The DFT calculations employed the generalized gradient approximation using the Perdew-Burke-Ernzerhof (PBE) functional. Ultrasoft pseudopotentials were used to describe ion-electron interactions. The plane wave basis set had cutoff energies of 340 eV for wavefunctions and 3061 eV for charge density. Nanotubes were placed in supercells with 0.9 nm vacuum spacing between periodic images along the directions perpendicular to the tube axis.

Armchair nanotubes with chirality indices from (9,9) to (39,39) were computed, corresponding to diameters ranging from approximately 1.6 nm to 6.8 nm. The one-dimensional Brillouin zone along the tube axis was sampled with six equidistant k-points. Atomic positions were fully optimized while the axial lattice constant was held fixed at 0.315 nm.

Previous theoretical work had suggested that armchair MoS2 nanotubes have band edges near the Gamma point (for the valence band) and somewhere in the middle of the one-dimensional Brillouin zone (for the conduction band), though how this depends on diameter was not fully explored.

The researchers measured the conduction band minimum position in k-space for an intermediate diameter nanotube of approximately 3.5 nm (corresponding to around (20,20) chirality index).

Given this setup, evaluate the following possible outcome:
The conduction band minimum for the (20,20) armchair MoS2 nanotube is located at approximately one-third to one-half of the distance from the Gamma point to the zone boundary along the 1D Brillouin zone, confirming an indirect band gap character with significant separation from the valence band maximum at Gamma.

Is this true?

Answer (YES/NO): NO